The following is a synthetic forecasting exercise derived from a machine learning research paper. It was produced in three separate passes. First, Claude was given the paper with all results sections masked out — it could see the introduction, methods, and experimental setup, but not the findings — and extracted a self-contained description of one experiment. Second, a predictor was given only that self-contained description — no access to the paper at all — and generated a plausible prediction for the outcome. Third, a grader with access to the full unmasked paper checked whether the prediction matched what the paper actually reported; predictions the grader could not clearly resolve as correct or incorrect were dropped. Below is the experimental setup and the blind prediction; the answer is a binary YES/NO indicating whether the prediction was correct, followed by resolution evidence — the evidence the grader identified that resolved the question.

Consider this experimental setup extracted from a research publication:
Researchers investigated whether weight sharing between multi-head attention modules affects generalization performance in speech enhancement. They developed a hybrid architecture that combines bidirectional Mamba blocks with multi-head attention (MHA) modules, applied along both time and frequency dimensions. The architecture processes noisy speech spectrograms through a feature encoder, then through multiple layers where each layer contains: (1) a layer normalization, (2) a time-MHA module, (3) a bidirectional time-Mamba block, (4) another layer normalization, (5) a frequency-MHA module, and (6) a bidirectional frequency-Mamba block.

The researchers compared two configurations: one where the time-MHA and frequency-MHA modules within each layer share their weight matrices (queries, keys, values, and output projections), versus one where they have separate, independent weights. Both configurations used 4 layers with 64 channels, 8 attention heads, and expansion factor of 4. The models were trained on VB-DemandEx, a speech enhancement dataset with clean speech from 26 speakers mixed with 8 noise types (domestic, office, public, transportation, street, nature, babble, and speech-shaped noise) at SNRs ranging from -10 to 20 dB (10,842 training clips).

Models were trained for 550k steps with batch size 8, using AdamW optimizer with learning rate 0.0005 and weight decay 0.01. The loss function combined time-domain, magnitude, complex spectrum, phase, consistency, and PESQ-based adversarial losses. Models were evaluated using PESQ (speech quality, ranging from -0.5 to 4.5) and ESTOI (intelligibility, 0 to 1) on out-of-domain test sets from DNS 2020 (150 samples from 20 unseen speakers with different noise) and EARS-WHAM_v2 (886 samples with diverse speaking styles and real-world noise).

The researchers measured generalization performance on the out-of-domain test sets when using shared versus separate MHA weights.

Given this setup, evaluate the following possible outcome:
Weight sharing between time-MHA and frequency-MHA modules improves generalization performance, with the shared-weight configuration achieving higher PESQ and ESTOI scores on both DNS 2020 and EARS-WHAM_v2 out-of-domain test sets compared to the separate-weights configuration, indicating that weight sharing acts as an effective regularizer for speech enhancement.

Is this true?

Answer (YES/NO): YES